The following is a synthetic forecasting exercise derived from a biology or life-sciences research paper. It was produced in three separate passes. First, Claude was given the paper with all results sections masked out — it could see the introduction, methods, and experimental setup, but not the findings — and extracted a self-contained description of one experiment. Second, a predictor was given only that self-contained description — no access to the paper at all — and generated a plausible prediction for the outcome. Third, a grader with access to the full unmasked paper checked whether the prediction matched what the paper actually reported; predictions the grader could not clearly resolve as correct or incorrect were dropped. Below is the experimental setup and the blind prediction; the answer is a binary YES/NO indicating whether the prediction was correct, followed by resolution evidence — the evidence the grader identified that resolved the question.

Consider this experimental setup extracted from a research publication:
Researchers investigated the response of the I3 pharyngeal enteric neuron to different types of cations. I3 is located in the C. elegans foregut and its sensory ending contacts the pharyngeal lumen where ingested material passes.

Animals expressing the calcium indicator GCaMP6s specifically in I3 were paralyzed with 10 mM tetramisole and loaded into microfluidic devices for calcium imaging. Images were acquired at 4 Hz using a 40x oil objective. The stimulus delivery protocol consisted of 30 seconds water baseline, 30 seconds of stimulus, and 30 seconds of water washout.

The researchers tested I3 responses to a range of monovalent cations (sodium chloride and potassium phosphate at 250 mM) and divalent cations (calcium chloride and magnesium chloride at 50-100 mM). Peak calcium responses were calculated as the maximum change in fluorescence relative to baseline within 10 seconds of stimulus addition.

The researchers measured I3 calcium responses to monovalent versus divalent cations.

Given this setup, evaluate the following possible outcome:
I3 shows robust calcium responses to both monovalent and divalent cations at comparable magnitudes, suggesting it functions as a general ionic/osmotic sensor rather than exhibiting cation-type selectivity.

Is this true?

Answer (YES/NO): NO